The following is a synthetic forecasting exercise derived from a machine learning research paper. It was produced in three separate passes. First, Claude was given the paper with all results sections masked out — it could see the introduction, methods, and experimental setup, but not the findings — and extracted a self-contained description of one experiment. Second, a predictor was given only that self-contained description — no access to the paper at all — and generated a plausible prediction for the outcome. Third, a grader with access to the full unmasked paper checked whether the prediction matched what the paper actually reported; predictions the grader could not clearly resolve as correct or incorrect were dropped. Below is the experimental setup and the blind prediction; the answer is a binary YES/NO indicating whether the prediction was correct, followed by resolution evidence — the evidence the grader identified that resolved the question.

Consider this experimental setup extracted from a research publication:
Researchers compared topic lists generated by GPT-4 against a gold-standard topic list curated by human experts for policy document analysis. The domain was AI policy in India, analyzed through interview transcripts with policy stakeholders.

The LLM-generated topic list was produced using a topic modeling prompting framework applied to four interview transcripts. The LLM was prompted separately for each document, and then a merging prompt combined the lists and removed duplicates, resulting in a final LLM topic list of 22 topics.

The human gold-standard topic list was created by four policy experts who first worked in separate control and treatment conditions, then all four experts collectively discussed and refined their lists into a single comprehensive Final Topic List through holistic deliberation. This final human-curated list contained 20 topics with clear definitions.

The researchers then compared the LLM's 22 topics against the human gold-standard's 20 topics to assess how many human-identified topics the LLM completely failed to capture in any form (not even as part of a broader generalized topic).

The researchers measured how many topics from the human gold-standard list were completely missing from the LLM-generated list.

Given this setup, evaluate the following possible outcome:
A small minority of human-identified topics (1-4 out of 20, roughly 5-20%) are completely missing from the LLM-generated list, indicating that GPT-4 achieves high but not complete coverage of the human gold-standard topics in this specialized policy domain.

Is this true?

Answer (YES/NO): NO